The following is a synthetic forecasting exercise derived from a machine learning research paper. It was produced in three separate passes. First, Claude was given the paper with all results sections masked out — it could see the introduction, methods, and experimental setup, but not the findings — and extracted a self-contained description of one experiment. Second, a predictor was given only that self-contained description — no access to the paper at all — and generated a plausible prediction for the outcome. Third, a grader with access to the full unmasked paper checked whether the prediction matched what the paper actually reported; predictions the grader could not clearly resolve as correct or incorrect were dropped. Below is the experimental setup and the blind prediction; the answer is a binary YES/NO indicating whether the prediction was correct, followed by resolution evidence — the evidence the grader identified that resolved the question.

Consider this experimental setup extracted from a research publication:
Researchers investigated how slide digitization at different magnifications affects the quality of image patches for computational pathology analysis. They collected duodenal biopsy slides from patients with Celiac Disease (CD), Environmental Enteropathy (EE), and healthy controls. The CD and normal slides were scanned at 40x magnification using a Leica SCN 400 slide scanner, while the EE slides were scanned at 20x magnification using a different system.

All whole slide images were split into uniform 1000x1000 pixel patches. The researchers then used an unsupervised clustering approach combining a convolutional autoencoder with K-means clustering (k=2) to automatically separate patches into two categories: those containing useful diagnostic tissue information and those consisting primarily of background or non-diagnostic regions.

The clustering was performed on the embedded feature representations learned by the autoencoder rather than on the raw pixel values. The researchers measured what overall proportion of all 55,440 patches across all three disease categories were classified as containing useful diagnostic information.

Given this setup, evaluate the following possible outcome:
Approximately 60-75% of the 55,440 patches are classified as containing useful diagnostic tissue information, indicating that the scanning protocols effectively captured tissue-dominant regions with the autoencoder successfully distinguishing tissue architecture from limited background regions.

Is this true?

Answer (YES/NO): NO